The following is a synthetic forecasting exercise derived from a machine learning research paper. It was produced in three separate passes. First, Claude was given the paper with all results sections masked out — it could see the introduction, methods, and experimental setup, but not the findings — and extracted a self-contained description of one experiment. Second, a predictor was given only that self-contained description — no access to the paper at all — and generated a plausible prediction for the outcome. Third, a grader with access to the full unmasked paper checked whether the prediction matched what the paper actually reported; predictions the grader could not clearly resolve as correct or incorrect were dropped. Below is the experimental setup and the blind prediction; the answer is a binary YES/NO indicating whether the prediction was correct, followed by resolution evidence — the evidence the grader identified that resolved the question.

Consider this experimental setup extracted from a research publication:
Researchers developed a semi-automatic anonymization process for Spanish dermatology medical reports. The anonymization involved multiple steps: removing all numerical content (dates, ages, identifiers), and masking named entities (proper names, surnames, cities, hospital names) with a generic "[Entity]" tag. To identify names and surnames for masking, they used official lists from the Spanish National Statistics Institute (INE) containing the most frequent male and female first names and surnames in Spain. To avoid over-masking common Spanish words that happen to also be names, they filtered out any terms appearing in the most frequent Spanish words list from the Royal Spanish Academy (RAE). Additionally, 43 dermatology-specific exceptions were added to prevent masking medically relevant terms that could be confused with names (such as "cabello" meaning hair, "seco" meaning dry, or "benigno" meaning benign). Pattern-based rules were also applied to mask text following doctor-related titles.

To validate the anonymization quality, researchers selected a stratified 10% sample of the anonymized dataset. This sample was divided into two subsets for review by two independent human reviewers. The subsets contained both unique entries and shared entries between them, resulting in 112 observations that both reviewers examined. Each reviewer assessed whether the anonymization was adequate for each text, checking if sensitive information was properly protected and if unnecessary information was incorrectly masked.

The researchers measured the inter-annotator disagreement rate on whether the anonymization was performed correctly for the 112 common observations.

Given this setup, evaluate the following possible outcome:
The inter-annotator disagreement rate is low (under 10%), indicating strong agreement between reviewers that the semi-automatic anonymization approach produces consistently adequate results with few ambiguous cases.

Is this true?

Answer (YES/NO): YES